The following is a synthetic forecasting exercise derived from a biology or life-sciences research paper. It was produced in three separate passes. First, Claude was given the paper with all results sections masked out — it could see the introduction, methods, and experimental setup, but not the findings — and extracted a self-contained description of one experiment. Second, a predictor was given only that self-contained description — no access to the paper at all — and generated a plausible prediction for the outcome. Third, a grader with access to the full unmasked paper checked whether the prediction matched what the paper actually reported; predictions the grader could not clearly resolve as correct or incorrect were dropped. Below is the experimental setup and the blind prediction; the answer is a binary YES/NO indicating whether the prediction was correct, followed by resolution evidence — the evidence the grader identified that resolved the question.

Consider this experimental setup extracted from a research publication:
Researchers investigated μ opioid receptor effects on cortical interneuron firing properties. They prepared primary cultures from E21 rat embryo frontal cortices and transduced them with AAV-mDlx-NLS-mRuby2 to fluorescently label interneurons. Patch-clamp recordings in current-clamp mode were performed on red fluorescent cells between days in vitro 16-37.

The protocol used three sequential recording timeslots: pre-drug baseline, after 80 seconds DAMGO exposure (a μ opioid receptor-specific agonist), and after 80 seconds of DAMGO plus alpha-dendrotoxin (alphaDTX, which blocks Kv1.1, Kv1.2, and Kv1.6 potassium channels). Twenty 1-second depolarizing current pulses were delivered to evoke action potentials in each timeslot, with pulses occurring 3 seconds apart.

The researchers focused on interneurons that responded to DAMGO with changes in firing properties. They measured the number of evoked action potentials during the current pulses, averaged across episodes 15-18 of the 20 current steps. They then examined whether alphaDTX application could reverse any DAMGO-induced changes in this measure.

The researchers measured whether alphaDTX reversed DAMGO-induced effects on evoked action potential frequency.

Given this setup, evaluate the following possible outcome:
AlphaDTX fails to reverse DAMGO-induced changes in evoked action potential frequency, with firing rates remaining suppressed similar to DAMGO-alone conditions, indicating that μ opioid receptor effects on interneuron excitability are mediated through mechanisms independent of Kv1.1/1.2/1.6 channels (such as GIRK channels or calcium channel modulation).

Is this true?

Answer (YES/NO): NO